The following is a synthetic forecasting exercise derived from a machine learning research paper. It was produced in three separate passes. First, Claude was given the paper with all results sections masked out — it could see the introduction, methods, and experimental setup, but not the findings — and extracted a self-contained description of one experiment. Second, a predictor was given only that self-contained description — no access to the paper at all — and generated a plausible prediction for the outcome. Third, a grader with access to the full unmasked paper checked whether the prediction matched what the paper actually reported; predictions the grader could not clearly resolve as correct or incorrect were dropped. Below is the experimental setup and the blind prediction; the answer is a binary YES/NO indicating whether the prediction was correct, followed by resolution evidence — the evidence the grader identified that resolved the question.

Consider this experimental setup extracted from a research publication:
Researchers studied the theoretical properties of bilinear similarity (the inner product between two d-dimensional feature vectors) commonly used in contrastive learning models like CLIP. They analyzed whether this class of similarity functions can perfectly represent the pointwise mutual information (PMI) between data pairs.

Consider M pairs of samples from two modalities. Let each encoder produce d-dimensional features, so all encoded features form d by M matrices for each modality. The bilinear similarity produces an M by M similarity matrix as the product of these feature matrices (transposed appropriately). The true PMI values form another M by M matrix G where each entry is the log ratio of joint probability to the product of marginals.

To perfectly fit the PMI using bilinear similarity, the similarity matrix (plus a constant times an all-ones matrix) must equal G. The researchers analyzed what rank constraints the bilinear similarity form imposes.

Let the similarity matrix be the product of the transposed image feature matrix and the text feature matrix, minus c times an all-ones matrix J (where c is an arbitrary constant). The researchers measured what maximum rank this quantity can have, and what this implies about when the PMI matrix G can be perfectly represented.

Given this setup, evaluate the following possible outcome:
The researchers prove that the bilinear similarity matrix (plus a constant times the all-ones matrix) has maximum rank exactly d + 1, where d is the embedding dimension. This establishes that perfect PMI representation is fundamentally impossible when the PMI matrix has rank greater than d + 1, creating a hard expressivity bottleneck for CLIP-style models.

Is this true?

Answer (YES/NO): YES